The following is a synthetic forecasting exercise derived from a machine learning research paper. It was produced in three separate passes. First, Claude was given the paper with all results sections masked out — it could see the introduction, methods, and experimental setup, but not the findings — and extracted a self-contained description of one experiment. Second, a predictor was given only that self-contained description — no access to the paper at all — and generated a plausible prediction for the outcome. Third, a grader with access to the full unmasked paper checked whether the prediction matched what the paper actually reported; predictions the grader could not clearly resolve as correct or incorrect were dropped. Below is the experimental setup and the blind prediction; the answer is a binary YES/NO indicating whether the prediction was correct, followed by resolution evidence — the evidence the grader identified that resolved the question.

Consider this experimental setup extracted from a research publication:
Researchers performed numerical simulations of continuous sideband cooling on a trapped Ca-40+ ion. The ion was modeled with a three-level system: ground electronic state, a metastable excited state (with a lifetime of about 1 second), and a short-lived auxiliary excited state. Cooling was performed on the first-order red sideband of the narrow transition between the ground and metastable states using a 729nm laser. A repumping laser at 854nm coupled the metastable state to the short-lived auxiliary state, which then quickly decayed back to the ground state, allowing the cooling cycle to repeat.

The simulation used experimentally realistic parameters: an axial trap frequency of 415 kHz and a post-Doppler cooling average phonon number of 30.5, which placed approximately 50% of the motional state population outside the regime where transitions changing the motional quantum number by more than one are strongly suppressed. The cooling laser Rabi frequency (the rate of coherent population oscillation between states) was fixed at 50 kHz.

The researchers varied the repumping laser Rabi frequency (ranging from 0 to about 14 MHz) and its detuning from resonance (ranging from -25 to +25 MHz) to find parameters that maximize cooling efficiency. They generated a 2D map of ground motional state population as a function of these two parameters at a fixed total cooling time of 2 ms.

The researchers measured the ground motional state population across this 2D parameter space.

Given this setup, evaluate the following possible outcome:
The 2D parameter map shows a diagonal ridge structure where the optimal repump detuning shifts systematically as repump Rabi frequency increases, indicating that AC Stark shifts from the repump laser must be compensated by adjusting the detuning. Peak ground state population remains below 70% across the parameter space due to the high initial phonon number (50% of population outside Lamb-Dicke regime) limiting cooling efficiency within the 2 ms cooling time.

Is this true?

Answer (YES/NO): NO